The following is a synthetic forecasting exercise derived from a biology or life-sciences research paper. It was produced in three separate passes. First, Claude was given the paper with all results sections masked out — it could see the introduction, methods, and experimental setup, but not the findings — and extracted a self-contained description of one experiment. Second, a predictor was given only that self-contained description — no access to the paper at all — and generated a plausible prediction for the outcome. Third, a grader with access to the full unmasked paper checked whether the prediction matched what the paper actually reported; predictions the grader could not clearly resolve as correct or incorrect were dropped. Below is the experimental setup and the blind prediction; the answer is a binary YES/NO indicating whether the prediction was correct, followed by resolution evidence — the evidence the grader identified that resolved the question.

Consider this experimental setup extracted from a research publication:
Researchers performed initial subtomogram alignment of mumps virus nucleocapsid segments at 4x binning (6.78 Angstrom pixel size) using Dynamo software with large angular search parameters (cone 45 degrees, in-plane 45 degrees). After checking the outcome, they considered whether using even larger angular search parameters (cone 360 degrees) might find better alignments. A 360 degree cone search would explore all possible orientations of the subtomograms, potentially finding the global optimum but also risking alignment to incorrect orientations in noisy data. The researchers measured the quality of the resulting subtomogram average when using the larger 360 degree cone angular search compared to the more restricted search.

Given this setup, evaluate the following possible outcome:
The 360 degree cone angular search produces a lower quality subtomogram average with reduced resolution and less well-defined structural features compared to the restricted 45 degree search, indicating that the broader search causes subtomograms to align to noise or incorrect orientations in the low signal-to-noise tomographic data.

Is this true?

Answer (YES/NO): YES